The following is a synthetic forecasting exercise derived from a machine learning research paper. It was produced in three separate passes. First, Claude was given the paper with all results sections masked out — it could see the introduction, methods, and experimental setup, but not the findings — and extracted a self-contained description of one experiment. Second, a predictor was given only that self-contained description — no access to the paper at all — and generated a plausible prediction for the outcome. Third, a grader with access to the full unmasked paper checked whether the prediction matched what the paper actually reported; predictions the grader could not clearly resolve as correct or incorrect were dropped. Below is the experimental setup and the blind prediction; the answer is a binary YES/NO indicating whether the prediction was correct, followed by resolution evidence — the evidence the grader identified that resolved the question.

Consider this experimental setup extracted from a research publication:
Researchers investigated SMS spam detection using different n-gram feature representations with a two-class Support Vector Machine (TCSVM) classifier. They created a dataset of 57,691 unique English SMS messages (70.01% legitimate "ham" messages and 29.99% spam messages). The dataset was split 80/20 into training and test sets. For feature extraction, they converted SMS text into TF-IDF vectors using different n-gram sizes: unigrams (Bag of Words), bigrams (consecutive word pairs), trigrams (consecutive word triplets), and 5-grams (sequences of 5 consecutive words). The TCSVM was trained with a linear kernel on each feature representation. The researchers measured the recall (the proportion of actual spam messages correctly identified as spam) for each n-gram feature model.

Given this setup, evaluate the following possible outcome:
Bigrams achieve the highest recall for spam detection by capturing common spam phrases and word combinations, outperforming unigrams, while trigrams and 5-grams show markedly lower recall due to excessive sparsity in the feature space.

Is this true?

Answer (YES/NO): NO